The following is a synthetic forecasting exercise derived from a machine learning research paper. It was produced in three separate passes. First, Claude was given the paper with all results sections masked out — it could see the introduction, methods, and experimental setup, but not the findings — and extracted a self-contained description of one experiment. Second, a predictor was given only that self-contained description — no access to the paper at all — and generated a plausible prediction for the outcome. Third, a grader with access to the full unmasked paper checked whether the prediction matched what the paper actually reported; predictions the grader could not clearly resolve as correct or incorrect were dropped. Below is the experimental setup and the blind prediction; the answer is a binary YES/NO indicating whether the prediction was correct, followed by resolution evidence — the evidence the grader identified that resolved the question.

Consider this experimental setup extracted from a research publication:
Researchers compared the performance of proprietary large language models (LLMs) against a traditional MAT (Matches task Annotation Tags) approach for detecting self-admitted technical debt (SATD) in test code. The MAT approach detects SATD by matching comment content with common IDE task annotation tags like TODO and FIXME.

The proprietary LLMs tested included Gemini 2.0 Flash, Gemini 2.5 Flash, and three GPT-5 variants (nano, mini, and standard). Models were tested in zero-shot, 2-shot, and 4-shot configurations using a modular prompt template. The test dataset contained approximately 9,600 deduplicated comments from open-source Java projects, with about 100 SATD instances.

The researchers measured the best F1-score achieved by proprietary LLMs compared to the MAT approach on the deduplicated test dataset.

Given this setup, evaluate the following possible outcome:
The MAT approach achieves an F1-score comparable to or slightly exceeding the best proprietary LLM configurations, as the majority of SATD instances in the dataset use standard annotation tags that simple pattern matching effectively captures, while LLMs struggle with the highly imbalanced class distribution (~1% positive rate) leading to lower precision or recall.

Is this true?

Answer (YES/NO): NO